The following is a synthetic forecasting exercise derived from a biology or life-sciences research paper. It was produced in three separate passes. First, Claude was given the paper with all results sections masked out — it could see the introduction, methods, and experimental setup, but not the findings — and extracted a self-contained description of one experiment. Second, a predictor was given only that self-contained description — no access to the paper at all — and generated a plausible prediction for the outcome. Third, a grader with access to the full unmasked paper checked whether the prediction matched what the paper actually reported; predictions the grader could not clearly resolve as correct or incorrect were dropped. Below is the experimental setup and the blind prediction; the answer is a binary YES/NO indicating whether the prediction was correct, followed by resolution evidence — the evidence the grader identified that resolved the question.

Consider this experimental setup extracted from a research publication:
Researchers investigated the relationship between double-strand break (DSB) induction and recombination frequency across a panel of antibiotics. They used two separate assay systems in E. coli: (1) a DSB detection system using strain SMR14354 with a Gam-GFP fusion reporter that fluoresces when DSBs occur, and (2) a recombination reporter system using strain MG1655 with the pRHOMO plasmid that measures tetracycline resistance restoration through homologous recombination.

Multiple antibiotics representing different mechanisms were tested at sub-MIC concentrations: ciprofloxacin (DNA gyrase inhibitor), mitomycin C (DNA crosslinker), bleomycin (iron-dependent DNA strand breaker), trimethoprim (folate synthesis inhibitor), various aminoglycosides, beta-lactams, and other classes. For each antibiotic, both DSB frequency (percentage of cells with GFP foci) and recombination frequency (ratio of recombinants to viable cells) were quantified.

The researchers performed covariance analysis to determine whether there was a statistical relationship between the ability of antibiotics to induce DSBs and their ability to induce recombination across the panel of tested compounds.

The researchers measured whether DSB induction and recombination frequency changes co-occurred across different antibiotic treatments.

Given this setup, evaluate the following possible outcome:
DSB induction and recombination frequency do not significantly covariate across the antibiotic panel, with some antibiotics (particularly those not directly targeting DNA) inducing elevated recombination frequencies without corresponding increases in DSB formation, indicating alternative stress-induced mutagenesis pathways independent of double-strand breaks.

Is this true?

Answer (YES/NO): NO